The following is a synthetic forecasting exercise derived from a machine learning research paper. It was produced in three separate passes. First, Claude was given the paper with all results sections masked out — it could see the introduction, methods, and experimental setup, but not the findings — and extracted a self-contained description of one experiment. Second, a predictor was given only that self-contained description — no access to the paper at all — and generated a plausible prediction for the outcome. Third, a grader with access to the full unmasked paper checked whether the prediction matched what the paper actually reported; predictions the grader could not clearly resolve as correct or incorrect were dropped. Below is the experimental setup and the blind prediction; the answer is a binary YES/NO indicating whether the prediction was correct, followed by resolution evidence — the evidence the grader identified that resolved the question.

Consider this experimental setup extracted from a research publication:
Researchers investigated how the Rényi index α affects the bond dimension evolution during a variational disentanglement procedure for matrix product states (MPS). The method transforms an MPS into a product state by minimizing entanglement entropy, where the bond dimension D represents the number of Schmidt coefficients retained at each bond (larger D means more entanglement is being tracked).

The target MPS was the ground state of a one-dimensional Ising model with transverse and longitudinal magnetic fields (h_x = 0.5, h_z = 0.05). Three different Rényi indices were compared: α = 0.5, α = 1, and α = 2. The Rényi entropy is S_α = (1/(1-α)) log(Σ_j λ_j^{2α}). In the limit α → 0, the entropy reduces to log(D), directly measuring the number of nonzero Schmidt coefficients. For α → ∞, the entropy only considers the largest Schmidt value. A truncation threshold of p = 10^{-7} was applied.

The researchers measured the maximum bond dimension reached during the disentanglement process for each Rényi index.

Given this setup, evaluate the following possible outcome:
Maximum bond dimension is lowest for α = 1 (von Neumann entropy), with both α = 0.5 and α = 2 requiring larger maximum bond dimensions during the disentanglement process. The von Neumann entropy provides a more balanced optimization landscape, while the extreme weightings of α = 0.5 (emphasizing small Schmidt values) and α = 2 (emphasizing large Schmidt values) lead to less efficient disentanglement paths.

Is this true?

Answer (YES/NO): NO